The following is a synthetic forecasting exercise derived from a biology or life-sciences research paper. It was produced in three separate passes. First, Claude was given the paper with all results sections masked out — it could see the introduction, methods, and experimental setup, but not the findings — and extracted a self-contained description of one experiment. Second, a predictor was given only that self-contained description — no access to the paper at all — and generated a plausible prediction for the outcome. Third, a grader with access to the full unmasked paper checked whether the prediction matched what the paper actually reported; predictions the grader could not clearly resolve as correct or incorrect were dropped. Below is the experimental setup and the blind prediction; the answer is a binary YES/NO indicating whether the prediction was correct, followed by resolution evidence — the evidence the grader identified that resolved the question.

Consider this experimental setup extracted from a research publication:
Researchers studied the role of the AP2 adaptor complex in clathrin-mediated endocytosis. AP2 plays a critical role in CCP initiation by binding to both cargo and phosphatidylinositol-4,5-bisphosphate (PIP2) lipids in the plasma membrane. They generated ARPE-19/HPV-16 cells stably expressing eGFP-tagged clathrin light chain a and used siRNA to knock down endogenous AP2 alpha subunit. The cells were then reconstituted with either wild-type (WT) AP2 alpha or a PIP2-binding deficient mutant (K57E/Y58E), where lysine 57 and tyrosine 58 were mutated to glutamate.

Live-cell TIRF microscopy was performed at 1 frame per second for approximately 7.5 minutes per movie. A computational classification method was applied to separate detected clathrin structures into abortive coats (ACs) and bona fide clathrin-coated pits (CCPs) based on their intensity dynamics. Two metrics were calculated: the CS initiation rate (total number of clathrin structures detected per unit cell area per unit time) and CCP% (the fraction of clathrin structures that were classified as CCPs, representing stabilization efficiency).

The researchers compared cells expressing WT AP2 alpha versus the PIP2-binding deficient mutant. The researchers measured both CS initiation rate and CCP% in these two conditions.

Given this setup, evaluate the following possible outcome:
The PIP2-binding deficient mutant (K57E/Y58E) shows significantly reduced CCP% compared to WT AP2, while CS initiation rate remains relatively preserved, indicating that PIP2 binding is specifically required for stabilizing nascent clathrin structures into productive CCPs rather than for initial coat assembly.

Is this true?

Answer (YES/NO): NO